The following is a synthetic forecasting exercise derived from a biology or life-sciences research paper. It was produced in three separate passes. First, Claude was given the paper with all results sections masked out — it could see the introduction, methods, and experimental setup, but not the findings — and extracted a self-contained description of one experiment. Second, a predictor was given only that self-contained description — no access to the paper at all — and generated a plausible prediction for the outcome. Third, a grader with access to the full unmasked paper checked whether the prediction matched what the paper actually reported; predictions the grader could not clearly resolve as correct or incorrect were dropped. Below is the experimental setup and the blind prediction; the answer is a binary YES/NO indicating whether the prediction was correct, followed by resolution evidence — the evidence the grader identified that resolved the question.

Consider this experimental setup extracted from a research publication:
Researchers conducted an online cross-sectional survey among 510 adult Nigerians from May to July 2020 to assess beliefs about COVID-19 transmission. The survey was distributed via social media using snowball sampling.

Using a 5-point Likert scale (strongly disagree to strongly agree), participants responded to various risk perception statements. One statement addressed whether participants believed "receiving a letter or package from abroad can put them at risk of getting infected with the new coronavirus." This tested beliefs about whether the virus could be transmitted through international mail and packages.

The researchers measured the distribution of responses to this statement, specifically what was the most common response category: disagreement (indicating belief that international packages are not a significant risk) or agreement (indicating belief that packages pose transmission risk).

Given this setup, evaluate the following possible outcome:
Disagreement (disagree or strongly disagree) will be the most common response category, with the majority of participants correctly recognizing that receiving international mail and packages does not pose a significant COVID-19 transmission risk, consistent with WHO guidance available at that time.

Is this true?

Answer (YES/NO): YES